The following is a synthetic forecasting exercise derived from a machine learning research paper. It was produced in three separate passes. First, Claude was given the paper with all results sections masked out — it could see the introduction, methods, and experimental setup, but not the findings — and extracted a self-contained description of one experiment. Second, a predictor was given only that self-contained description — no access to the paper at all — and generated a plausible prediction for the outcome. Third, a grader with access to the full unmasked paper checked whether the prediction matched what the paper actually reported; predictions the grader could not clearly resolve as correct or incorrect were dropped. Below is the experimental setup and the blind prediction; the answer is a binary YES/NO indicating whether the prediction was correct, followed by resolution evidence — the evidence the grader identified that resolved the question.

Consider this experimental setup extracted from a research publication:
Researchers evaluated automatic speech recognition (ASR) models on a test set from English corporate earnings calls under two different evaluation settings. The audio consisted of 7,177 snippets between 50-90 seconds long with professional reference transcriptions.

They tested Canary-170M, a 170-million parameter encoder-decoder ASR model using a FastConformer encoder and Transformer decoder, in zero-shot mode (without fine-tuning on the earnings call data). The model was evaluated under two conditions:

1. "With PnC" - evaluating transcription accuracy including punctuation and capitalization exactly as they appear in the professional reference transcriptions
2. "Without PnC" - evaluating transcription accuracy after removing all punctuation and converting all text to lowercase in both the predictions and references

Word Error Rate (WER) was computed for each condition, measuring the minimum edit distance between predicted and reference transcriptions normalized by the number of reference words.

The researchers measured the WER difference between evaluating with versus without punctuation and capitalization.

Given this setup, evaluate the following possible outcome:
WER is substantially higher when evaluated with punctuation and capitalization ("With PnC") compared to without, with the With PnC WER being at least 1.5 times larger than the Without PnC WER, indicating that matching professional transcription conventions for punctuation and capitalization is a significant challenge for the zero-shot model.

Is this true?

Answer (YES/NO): YES